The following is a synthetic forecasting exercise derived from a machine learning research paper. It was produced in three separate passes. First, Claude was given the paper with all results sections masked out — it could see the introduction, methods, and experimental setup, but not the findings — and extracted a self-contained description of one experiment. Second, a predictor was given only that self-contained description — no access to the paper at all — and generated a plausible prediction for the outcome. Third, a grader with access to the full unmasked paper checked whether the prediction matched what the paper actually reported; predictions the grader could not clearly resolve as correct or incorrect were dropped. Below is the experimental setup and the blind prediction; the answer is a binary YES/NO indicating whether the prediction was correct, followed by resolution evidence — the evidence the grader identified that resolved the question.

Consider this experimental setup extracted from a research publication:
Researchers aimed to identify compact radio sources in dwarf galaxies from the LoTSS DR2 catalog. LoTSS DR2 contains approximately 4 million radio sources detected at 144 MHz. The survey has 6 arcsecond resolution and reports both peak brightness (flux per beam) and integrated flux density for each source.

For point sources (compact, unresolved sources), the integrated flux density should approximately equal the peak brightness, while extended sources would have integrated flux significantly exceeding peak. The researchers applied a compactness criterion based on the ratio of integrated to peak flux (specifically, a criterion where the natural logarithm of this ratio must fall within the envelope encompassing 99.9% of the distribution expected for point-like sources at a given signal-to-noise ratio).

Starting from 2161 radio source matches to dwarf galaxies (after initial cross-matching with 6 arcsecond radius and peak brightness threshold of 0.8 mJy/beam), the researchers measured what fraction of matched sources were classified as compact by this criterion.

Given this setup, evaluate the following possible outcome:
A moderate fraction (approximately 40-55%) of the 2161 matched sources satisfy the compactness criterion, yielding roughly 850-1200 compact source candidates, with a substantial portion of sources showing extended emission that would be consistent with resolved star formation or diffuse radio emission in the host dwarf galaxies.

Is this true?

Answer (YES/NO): YES